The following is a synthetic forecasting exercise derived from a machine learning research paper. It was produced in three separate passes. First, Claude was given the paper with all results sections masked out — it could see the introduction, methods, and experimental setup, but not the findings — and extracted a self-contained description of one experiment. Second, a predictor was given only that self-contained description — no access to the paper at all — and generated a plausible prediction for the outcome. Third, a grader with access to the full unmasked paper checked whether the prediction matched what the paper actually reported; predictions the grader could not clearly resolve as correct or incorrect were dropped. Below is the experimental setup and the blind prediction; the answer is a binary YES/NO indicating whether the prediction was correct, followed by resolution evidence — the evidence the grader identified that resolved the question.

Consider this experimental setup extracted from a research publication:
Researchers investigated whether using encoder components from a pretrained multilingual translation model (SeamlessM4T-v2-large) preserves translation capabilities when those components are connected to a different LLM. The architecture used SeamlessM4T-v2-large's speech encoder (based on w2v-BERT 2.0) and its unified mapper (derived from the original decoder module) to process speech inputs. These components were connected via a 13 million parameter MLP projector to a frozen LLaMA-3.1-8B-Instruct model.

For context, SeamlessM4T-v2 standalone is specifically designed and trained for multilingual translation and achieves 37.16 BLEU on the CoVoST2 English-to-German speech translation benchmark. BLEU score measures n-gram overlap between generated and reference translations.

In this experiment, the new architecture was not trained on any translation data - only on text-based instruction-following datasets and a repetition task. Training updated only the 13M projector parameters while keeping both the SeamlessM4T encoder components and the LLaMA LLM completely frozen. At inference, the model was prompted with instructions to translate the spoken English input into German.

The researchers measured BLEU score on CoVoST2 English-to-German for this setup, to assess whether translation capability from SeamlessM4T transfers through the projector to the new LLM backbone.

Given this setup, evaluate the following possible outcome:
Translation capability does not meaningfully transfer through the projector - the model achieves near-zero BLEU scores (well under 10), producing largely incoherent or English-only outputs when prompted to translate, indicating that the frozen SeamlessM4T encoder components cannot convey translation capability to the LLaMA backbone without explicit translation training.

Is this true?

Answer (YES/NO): NO